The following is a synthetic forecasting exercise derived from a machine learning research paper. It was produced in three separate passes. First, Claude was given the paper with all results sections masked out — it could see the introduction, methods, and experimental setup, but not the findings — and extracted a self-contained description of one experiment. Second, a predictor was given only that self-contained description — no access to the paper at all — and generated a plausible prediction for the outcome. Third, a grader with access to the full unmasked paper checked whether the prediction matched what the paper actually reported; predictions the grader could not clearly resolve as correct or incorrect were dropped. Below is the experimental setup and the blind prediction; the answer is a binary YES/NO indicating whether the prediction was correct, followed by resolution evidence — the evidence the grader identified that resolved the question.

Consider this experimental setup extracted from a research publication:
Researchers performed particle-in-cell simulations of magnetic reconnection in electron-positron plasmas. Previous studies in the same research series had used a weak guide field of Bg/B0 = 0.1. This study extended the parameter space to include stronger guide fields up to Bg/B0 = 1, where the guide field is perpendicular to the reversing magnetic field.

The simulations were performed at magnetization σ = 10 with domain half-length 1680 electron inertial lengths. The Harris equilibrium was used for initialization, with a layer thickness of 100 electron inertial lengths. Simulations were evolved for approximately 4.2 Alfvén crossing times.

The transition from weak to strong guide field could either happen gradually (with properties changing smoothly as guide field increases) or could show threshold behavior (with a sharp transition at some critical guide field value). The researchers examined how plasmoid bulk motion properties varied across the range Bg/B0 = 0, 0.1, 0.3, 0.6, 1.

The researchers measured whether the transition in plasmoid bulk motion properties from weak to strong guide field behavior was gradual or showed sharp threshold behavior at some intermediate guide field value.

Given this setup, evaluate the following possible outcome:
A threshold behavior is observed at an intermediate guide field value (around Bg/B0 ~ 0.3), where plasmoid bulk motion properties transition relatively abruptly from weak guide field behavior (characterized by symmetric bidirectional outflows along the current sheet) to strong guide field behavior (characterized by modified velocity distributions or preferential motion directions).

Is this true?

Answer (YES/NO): NO